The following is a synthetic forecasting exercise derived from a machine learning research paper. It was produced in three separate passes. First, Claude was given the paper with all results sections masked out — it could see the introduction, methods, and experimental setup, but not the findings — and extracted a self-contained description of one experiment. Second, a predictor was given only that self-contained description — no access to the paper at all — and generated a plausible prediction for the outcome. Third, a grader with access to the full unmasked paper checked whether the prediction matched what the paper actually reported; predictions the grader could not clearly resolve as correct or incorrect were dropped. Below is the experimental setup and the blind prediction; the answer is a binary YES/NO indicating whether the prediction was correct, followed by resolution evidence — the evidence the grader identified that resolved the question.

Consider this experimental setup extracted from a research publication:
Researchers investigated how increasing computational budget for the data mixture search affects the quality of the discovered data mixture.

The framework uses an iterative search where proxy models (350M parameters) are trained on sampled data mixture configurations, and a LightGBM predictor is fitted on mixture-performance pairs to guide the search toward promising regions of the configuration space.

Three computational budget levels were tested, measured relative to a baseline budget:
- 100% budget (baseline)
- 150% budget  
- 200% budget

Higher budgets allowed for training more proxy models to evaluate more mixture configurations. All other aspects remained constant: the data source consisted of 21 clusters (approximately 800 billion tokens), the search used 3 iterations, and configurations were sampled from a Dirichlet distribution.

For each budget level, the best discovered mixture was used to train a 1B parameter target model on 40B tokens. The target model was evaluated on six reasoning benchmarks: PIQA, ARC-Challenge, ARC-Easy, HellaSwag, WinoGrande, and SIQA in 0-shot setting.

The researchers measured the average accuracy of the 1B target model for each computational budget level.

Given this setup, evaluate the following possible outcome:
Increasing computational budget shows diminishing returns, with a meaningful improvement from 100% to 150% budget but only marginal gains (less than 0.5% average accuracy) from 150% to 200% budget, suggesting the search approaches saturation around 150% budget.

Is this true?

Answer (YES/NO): NO